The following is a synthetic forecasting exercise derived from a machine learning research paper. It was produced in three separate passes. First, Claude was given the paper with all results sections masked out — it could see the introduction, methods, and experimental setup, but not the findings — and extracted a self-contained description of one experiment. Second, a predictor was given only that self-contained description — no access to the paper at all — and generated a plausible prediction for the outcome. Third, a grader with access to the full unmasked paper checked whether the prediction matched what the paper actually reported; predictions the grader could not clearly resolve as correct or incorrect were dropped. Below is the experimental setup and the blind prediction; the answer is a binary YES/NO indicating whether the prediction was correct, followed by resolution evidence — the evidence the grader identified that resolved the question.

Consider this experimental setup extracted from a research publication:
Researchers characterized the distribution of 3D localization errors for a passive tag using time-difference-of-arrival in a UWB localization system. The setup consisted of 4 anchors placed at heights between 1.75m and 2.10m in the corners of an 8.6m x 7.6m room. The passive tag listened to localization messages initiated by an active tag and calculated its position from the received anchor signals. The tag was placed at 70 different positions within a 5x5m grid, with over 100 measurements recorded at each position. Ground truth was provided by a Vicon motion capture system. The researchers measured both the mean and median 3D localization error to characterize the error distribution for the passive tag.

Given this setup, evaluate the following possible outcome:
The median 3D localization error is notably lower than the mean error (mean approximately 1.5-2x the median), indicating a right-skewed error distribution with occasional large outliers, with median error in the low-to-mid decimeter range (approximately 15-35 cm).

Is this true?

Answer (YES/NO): NO